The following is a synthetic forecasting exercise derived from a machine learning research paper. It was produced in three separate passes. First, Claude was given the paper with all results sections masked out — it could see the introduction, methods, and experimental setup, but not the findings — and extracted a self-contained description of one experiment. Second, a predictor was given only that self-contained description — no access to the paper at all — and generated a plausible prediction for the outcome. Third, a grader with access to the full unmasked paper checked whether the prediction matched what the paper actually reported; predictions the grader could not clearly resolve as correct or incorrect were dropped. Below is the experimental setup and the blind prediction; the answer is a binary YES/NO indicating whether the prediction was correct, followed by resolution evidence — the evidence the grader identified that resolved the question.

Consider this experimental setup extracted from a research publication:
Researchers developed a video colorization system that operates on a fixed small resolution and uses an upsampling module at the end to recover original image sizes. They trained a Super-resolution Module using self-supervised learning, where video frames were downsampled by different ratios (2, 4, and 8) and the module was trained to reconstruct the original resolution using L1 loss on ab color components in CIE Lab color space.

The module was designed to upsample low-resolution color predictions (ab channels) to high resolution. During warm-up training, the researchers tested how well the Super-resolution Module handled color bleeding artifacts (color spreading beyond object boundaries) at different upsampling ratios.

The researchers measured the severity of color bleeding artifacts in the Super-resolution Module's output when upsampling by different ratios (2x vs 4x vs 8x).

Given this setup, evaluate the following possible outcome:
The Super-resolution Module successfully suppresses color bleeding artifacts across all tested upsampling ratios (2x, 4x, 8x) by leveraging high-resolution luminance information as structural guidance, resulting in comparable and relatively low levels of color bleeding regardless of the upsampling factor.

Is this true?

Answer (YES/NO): NO